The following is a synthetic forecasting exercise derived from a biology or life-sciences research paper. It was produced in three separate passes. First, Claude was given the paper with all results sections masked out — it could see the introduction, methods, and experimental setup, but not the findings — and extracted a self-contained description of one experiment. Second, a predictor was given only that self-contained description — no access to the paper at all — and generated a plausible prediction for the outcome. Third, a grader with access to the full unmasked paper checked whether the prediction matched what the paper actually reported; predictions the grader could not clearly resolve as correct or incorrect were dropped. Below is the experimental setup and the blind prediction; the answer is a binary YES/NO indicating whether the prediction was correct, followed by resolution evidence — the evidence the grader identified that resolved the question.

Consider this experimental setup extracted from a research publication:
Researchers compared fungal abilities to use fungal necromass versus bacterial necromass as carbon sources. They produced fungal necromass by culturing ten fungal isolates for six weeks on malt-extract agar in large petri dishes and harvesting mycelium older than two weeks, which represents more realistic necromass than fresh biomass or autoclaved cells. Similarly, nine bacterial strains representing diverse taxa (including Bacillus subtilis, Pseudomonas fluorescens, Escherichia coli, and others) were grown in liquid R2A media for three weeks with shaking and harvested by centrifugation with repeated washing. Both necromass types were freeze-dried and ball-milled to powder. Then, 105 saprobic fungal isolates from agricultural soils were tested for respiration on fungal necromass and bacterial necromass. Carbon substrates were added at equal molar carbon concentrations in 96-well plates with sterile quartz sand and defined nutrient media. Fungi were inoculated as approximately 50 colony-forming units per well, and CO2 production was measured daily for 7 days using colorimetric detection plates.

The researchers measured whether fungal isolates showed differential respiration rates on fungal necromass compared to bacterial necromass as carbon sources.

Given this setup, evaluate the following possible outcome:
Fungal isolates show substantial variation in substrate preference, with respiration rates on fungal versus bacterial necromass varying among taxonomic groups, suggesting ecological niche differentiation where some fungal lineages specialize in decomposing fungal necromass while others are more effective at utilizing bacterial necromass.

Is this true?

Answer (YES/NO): NO